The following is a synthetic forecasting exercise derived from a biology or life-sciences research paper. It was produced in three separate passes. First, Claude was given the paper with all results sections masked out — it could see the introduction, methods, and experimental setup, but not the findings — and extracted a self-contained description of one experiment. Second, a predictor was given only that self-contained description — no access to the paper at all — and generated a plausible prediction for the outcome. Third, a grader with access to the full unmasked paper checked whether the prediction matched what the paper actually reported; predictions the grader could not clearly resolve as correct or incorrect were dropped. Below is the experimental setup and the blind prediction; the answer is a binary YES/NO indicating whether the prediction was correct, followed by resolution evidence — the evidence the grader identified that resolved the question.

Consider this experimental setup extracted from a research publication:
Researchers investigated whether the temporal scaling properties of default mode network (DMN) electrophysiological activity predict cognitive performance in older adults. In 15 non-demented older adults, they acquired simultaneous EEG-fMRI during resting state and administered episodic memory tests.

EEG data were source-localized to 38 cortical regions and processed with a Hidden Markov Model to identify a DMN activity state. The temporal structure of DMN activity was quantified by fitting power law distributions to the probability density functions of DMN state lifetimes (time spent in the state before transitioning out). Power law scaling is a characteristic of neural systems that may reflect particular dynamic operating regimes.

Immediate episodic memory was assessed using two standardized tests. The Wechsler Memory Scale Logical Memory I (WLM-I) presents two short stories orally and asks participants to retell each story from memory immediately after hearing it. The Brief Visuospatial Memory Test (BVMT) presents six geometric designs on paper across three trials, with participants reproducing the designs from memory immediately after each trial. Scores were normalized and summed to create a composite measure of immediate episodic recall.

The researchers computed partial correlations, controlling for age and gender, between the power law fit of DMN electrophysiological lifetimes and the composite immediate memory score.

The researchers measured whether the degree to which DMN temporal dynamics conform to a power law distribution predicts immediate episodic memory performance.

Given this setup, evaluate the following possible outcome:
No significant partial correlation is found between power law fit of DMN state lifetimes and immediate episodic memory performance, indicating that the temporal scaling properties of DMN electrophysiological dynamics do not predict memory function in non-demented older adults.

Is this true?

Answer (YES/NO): NO